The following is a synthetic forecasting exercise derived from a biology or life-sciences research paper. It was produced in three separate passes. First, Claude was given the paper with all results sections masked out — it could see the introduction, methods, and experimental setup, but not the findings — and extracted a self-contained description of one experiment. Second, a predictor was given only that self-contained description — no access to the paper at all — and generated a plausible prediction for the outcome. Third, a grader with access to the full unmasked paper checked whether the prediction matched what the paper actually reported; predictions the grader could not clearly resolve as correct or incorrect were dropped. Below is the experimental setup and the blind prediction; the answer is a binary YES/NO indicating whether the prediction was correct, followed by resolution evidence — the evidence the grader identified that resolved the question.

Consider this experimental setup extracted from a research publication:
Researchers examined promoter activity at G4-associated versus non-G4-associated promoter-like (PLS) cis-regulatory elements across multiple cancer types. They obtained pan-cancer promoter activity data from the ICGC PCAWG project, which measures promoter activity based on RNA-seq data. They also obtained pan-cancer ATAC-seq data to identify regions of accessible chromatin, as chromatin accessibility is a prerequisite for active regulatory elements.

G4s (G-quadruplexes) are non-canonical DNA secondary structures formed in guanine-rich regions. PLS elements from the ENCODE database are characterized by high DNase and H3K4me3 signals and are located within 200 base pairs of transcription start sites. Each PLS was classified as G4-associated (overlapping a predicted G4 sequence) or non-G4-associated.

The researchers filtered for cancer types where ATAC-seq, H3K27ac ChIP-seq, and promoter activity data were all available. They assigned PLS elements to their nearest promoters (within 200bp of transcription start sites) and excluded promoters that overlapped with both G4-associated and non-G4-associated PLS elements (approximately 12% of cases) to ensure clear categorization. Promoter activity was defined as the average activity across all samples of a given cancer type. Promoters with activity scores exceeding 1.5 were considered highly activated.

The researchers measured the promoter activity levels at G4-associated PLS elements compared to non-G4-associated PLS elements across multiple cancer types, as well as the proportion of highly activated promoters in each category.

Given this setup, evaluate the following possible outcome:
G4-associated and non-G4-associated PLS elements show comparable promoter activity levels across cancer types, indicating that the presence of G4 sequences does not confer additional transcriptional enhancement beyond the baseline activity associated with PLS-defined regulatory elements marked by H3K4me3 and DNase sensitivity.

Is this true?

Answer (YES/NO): NO